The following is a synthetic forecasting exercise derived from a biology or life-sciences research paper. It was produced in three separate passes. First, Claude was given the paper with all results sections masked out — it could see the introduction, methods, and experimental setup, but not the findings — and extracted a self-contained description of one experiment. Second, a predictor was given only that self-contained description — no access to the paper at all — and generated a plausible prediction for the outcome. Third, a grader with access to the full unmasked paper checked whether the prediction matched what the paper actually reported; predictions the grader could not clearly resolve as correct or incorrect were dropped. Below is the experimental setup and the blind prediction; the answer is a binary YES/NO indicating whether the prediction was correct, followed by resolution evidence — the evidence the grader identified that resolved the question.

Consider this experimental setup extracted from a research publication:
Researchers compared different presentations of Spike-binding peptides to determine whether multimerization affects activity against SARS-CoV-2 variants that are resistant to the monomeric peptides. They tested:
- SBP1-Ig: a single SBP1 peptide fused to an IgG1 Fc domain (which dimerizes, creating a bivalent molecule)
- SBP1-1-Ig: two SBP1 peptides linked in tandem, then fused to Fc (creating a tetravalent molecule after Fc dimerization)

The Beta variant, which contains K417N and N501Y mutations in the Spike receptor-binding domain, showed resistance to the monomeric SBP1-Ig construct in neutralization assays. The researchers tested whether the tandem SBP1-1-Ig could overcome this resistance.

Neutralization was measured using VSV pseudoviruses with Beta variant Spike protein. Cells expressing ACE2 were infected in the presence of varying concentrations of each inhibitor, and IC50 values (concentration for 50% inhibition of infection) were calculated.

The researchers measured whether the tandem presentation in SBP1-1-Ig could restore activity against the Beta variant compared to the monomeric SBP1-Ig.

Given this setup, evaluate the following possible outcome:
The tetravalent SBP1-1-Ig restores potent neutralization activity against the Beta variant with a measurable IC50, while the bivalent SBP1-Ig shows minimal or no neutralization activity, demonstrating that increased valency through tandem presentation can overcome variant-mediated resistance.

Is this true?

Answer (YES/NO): YES